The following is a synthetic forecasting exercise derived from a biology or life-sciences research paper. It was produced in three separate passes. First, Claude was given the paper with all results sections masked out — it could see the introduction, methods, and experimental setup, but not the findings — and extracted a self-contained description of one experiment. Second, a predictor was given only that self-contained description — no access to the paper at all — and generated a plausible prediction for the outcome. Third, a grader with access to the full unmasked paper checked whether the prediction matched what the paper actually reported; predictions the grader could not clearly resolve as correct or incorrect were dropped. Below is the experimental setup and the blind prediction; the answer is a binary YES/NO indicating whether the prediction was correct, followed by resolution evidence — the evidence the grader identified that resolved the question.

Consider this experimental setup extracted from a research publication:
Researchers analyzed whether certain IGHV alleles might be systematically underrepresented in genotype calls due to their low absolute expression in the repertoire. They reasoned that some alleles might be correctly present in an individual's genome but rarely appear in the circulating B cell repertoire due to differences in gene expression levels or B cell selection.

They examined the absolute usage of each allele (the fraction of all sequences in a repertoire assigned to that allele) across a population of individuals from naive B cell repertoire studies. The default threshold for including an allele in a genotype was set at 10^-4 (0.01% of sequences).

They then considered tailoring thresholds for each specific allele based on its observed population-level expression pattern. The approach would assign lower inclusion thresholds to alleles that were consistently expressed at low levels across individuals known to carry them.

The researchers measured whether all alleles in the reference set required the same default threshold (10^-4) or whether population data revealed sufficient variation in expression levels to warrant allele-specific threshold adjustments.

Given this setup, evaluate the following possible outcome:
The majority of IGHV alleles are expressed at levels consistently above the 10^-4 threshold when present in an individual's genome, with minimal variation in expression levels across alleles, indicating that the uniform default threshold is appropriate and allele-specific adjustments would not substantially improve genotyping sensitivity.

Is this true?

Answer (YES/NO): NO